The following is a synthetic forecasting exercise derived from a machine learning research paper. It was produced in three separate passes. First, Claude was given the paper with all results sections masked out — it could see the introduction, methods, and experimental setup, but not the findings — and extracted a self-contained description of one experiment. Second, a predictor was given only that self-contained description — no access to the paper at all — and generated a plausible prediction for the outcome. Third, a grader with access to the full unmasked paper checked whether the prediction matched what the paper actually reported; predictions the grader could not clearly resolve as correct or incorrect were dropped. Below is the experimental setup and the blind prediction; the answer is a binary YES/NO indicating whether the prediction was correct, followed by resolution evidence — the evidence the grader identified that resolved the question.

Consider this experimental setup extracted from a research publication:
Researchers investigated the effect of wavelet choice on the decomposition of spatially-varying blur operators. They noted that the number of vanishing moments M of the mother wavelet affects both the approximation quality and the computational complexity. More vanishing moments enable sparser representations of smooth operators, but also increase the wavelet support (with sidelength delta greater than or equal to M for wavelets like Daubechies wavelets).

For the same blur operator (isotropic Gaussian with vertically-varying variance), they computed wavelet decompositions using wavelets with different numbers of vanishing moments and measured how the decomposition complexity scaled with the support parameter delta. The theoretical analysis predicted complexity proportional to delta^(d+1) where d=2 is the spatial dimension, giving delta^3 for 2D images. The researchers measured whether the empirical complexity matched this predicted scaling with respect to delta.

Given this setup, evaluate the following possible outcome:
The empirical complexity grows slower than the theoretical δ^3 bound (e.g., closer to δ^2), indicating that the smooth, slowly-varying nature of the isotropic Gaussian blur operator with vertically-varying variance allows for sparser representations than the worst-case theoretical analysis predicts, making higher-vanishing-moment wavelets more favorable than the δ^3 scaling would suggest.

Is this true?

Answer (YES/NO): YES